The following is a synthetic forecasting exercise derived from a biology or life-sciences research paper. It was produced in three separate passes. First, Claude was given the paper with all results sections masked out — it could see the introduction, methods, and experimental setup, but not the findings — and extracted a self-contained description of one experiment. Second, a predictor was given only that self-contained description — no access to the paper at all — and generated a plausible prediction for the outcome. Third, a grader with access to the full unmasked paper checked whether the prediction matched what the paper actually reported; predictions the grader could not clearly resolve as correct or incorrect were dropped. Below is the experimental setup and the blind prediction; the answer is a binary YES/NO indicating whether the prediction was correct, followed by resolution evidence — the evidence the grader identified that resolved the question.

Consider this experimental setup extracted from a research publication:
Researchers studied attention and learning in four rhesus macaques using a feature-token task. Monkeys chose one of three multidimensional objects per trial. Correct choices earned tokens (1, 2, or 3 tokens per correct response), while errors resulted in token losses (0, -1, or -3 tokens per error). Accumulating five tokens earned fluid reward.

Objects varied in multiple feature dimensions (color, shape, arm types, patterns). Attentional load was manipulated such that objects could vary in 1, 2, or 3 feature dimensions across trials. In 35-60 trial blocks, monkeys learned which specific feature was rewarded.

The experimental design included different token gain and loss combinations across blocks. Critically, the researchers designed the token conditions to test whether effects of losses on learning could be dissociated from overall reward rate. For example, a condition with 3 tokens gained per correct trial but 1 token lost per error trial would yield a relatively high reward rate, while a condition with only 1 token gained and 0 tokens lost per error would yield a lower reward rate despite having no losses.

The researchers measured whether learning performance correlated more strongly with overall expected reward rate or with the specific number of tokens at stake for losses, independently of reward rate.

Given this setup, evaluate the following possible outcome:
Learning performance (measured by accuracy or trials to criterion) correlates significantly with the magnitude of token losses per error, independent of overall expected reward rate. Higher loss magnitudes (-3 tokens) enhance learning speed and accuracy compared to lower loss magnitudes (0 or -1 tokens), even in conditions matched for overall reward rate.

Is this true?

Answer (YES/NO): NO